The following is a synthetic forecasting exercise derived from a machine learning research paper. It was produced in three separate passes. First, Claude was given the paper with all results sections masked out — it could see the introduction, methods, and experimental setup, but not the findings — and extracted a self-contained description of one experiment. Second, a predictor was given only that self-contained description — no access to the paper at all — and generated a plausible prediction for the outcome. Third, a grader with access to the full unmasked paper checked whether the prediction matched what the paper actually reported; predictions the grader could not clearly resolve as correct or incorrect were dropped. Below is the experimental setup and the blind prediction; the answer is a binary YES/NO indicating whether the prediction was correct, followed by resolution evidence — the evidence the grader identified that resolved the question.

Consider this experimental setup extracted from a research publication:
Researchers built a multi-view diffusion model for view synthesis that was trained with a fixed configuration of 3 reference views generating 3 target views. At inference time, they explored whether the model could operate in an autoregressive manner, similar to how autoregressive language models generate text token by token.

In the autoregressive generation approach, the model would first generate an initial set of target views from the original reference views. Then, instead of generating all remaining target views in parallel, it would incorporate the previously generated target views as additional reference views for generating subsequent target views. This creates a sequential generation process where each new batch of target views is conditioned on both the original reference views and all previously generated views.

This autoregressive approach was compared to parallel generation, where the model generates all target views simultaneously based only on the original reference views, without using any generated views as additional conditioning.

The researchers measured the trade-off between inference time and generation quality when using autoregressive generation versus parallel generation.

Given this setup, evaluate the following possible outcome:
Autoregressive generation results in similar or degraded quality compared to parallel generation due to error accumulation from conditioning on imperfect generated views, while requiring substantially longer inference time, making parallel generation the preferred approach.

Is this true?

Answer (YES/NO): NO